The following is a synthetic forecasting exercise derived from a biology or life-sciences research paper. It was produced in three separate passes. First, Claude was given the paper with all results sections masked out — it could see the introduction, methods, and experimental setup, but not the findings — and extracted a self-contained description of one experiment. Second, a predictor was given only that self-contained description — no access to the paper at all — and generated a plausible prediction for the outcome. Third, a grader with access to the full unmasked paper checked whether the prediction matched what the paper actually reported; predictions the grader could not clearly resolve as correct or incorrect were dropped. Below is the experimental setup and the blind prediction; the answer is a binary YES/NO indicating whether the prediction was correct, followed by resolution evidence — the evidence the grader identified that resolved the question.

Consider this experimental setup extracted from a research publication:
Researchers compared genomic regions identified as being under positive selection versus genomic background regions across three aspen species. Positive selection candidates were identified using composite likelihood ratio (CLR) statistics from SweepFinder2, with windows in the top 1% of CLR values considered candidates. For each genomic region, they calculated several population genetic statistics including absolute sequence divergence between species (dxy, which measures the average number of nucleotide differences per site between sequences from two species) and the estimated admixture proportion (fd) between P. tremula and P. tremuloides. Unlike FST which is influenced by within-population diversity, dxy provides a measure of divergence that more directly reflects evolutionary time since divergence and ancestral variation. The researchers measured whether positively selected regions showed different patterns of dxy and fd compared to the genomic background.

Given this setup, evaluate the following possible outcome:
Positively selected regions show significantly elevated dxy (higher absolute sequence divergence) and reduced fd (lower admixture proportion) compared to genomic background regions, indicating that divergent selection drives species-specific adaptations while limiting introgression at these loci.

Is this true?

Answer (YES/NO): NO